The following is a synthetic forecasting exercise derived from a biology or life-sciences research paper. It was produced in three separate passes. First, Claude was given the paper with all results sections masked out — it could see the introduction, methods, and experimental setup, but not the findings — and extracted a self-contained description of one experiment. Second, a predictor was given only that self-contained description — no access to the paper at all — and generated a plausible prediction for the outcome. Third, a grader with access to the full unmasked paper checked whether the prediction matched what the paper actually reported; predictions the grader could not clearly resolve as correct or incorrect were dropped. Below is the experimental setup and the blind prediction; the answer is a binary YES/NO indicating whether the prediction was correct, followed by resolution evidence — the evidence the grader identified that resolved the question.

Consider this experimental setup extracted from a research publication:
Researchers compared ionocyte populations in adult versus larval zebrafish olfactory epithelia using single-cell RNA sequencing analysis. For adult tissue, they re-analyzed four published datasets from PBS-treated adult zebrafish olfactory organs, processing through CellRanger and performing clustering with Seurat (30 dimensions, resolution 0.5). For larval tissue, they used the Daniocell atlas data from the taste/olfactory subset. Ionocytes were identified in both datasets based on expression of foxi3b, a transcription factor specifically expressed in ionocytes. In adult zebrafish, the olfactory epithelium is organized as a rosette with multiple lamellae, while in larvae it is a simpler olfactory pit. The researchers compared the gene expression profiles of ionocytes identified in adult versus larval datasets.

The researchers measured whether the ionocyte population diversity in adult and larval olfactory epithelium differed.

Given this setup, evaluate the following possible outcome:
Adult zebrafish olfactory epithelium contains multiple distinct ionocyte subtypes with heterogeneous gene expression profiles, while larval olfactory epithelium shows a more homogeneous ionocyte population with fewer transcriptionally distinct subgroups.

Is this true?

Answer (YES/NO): NO